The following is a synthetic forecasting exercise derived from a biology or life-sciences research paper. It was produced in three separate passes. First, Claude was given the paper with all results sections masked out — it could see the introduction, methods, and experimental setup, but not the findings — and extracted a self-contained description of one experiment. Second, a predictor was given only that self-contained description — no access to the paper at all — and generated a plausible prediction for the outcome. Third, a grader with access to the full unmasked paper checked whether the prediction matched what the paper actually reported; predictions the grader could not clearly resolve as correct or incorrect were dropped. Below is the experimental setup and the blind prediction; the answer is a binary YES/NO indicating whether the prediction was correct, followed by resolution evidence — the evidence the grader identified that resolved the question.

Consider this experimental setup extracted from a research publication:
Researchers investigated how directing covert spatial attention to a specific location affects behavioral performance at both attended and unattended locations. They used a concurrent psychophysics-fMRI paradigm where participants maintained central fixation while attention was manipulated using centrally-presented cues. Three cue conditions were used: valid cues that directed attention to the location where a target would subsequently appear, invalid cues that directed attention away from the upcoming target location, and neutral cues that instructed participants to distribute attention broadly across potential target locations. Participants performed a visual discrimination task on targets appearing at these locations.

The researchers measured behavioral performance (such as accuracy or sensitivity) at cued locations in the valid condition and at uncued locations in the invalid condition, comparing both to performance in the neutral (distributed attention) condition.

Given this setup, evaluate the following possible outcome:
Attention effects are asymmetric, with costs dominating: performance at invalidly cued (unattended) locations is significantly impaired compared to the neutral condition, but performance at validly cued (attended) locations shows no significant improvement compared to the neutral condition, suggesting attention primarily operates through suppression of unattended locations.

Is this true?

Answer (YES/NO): NO